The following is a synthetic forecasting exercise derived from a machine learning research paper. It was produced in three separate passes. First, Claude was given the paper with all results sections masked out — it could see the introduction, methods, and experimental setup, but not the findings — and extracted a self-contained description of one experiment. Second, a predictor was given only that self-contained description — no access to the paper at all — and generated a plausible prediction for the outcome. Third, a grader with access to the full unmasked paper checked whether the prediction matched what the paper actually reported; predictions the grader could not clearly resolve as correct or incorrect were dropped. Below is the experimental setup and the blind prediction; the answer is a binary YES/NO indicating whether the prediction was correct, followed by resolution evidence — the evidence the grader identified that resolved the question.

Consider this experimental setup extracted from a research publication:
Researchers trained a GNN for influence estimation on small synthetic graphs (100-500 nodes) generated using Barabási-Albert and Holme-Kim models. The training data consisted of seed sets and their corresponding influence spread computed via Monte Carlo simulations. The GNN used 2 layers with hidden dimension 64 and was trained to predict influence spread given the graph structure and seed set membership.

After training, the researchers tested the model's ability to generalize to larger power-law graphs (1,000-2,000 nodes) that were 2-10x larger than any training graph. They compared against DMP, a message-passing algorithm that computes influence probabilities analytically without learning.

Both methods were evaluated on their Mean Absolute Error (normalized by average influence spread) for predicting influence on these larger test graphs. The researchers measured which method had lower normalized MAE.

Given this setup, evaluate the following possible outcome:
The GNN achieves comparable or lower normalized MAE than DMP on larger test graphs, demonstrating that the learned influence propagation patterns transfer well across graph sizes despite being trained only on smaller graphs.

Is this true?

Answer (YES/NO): NO